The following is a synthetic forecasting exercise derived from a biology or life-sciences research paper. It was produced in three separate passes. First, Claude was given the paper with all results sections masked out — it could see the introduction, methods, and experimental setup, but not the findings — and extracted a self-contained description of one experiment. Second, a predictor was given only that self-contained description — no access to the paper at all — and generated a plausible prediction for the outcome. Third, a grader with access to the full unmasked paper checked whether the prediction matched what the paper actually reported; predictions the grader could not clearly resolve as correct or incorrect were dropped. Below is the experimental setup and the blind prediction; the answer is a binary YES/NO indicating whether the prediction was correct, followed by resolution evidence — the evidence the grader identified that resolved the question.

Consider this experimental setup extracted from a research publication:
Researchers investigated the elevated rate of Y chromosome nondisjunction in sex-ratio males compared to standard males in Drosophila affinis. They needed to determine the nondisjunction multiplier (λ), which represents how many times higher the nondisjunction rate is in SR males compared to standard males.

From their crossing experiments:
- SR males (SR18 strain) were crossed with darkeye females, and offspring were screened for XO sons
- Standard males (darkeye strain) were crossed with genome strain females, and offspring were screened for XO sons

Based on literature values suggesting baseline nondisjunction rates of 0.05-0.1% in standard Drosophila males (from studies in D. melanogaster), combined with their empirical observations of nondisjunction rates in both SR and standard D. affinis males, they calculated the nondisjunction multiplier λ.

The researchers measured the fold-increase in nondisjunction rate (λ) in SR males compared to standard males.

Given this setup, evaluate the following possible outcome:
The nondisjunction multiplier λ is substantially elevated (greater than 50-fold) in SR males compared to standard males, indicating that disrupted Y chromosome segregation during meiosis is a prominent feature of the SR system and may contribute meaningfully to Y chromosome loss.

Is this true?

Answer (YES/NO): YES